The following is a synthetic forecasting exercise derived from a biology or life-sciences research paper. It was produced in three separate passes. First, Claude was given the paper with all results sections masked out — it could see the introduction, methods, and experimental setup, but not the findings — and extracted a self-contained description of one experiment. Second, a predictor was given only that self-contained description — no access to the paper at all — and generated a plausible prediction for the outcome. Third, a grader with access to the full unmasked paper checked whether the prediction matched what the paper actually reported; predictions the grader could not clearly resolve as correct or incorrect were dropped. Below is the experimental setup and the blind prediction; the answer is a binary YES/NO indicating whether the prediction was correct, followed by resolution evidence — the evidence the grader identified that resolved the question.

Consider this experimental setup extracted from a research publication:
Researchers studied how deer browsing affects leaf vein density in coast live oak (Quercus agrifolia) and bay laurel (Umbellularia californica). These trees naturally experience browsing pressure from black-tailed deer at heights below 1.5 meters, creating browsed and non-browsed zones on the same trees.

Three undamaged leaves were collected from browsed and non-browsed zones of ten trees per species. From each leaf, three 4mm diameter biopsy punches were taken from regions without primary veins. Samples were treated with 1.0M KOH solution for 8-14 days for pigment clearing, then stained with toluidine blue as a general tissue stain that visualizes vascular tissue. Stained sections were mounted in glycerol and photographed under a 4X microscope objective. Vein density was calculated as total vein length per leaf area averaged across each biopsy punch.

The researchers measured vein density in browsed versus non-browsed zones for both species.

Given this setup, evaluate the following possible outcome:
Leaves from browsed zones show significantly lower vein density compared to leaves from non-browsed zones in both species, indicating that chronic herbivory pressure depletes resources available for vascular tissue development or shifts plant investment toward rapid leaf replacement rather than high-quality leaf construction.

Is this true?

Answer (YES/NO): NO